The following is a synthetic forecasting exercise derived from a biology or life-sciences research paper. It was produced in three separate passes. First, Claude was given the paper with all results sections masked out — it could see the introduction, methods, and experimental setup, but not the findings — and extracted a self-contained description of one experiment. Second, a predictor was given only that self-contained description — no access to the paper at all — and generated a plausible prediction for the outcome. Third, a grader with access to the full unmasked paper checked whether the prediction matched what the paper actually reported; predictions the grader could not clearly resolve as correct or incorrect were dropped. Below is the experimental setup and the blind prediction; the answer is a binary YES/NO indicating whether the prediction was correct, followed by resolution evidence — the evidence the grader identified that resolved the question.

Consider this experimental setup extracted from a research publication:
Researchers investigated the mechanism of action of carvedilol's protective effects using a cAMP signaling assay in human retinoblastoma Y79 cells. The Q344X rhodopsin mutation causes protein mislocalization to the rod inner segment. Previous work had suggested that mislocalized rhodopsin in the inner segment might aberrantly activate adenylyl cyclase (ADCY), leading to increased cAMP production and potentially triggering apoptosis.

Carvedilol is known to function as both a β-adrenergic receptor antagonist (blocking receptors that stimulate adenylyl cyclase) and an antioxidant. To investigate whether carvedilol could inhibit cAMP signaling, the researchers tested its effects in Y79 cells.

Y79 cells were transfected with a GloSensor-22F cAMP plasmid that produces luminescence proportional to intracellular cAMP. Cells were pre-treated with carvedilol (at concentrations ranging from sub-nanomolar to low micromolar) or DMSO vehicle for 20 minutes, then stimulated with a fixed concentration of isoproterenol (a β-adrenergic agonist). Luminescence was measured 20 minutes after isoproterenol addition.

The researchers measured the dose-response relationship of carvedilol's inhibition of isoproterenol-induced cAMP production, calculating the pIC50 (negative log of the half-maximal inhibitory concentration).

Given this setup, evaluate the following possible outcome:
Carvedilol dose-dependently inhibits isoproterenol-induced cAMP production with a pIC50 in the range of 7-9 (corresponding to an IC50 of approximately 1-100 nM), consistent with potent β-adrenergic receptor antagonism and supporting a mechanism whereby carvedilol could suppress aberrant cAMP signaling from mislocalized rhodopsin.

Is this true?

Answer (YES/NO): NO